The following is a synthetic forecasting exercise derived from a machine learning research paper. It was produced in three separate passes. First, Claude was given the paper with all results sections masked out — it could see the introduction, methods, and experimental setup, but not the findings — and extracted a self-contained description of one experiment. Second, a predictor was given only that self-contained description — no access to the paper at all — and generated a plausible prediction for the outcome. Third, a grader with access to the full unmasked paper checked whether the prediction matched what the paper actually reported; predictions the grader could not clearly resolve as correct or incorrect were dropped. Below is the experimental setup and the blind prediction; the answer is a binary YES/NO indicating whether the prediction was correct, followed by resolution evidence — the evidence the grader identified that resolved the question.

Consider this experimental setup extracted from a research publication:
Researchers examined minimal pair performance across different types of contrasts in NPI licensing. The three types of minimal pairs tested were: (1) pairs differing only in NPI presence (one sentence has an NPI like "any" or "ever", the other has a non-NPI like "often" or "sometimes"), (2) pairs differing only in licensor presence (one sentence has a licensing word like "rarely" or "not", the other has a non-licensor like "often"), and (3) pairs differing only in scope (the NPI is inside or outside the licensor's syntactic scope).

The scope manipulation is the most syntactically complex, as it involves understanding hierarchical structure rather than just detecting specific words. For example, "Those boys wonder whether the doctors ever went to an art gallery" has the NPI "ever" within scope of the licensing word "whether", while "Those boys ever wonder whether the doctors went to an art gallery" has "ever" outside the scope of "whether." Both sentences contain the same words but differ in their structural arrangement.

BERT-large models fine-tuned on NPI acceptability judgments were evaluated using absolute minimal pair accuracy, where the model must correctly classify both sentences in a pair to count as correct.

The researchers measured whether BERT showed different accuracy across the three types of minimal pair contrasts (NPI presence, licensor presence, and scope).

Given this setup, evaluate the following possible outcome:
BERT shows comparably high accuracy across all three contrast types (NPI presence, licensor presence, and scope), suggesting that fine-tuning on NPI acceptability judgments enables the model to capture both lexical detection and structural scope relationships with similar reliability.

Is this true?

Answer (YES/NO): NO